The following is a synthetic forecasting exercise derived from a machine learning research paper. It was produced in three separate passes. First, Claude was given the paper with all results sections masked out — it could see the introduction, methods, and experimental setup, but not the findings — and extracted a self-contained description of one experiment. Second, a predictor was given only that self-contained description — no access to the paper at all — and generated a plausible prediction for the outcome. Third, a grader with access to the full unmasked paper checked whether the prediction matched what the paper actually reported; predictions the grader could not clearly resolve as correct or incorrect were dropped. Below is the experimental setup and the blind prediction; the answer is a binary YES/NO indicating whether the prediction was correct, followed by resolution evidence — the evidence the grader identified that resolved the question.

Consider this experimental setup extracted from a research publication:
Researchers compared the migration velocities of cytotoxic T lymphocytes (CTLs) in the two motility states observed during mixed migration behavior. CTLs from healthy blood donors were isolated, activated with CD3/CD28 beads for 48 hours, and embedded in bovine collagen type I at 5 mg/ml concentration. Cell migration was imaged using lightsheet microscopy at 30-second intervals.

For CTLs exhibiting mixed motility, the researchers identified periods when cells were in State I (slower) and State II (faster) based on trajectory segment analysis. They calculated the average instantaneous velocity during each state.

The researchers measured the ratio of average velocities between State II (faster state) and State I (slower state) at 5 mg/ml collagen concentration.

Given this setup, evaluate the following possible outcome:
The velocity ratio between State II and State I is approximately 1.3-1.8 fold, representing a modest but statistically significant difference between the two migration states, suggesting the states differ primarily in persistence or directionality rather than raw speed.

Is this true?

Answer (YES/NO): NO